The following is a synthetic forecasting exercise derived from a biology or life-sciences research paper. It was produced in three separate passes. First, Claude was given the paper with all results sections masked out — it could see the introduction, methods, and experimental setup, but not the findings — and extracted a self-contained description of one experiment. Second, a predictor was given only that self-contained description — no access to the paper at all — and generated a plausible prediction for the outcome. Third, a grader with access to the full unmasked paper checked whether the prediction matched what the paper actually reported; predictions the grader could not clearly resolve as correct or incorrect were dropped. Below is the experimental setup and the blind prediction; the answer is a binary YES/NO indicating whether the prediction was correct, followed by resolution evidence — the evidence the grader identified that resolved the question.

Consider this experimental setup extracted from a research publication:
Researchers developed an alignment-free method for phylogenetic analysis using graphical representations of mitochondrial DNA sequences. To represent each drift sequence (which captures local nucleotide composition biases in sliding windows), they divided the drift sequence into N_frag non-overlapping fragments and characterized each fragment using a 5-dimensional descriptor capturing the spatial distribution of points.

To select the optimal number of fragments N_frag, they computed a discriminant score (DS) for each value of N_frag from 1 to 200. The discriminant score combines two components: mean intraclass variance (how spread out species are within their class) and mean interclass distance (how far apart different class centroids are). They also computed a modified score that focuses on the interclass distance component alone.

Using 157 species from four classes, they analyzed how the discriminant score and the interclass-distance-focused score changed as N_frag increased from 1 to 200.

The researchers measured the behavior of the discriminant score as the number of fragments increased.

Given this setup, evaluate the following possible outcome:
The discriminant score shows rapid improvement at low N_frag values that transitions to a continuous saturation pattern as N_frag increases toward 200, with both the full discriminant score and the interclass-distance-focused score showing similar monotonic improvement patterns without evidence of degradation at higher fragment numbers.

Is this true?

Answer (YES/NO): YES